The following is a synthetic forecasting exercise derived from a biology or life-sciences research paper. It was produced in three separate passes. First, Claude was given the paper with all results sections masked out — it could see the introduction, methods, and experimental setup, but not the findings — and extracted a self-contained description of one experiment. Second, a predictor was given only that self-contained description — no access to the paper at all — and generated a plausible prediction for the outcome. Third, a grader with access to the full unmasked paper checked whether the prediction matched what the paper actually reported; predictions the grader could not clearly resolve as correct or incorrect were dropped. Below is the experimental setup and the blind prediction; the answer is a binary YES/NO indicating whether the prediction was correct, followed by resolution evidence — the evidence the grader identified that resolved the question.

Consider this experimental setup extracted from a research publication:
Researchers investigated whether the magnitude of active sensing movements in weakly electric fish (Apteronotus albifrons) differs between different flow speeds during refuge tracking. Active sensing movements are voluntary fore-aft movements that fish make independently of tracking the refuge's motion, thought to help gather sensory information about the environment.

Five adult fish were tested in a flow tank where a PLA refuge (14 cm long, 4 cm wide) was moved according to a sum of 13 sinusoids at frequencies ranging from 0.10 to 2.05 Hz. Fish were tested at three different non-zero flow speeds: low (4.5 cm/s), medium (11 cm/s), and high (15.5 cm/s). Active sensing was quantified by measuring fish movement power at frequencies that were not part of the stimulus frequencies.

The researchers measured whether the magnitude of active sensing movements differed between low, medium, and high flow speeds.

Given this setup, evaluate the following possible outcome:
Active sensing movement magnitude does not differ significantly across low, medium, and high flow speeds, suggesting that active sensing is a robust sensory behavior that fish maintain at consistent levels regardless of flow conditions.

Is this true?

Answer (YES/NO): YES